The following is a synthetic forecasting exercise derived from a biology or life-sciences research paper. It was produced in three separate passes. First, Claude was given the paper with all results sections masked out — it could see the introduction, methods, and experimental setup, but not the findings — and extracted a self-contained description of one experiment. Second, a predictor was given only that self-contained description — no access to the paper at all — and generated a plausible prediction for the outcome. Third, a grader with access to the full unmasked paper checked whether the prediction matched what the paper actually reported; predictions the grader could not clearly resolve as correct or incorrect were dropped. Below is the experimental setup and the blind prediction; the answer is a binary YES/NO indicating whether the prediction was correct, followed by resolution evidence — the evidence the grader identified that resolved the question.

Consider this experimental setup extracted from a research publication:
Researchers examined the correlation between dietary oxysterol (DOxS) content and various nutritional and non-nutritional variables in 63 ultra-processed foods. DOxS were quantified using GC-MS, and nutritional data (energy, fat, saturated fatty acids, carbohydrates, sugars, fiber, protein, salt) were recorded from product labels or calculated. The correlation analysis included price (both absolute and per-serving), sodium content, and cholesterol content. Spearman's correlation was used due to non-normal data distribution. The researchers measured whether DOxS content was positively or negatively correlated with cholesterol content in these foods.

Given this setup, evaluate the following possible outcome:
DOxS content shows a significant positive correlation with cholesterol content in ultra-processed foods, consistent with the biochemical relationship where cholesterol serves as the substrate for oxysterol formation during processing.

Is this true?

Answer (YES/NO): NO